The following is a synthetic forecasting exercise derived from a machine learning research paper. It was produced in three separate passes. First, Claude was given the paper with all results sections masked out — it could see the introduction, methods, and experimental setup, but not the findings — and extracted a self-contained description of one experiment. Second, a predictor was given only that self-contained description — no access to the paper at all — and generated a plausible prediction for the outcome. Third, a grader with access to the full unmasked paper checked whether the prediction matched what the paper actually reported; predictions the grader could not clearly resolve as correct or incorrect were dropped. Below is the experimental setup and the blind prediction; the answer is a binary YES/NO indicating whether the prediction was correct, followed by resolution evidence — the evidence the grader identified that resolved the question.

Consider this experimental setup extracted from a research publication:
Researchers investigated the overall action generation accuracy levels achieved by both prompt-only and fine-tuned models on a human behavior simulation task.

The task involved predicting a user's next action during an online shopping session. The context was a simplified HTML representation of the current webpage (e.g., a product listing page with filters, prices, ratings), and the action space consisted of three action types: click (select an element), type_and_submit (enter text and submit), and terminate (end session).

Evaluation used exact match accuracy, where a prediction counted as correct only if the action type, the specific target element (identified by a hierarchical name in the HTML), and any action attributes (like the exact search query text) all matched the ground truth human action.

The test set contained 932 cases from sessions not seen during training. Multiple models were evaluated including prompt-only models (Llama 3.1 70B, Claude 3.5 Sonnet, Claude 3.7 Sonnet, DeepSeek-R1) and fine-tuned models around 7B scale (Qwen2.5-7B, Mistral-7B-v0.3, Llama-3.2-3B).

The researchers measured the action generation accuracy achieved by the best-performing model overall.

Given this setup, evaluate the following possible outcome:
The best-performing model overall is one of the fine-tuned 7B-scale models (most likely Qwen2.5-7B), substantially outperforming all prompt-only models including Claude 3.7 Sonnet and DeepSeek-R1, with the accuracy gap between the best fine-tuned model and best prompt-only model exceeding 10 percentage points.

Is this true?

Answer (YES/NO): NO